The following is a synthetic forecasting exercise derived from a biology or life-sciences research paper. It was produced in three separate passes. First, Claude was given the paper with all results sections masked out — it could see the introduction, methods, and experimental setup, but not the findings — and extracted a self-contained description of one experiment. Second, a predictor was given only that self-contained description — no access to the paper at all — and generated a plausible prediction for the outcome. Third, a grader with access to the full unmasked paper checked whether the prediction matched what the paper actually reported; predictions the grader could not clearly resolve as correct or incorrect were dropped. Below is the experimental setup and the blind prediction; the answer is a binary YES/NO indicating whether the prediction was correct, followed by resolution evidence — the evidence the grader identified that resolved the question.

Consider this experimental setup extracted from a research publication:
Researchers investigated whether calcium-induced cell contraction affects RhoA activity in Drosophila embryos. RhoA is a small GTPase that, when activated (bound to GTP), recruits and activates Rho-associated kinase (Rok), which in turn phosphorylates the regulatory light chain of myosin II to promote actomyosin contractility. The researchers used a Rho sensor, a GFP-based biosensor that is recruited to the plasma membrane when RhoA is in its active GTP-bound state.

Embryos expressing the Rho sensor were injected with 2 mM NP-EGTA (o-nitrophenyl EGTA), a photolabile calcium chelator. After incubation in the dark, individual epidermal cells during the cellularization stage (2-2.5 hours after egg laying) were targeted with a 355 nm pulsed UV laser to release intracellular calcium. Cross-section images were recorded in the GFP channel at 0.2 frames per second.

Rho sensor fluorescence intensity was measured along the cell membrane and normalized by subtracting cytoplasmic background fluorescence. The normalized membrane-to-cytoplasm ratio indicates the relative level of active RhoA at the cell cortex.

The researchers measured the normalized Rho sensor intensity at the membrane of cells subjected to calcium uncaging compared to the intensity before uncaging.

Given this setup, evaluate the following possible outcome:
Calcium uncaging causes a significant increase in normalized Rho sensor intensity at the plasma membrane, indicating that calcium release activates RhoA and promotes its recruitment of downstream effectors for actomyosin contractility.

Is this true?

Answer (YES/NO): NO